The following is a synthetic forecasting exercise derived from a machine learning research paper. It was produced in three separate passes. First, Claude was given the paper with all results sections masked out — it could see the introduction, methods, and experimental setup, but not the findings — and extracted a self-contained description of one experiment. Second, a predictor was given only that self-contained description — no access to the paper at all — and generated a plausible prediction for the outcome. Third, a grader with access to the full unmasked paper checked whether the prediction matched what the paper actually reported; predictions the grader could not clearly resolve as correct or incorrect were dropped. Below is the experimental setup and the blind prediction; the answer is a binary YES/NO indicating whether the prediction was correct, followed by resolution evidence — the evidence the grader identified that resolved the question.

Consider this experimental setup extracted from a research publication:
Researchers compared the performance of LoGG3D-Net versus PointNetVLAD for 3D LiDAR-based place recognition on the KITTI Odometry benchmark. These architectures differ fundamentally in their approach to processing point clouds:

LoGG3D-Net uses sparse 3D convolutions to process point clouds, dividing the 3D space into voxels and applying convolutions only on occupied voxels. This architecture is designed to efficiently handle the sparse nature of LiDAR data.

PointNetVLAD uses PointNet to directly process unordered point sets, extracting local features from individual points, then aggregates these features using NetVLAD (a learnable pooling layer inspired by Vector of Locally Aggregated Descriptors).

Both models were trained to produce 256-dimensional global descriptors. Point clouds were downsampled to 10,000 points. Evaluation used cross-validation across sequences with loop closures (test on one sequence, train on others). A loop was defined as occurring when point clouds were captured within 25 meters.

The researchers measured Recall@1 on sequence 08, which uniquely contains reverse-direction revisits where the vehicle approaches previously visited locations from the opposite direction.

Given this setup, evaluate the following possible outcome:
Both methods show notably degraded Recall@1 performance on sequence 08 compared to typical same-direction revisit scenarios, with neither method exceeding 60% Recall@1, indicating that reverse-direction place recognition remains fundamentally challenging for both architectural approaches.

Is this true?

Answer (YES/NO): NO